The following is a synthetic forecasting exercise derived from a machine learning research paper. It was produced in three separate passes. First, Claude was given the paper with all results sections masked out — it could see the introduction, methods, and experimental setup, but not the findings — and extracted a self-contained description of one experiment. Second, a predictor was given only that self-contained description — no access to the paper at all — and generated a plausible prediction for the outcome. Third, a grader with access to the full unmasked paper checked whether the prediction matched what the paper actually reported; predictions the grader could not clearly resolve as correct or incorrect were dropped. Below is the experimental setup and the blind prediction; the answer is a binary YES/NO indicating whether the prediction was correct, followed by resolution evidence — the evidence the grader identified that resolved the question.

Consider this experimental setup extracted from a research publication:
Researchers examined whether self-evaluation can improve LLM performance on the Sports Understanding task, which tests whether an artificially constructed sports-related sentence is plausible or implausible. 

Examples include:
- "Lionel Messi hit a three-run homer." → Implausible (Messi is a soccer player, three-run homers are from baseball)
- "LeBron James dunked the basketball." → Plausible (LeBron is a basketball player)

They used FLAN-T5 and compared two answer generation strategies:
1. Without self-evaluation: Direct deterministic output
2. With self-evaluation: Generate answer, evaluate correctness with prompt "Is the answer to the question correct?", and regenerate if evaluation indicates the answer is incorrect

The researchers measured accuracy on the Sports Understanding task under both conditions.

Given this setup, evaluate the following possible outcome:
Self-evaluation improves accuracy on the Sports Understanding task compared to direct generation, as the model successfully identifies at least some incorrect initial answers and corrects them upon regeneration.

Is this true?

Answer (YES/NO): NO